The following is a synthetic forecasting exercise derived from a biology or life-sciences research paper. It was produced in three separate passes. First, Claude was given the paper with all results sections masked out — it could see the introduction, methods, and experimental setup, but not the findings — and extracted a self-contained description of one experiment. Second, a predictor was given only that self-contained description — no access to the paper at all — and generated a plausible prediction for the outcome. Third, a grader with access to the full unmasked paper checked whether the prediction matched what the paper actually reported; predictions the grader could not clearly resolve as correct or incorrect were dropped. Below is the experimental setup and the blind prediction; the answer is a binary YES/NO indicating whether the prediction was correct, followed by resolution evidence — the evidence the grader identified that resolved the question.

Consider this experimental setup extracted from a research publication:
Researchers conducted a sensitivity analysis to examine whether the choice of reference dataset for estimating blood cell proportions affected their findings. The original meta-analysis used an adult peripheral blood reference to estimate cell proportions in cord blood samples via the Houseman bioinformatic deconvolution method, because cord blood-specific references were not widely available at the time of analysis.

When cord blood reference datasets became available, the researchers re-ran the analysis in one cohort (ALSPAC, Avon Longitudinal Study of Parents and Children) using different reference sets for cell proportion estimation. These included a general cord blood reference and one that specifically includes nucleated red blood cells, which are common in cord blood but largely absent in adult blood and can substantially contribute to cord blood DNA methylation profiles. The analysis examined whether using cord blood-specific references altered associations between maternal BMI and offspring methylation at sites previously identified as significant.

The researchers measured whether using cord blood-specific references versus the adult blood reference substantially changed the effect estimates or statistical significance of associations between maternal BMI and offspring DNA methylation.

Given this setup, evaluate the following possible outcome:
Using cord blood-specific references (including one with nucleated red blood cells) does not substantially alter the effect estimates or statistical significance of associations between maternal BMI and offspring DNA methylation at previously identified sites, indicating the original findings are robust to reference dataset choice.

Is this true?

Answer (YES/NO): YES